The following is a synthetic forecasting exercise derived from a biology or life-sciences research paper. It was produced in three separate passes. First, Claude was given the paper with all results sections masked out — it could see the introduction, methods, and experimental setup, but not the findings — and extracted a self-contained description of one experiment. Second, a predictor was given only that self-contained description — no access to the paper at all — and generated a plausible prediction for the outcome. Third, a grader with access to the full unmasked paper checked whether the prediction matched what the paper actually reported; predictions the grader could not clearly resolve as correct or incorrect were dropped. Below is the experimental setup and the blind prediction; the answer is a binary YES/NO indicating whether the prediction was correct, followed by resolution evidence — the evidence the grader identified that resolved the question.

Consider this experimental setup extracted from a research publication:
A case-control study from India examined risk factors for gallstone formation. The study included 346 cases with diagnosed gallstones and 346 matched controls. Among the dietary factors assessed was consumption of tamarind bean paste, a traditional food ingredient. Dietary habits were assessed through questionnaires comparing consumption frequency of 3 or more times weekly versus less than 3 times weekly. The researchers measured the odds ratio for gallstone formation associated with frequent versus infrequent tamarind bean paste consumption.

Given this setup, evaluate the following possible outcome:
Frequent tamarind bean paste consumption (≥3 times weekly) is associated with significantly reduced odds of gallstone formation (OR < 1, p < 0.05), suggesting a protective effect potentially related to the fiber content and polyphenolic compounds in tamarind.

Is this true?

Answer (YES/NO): NO